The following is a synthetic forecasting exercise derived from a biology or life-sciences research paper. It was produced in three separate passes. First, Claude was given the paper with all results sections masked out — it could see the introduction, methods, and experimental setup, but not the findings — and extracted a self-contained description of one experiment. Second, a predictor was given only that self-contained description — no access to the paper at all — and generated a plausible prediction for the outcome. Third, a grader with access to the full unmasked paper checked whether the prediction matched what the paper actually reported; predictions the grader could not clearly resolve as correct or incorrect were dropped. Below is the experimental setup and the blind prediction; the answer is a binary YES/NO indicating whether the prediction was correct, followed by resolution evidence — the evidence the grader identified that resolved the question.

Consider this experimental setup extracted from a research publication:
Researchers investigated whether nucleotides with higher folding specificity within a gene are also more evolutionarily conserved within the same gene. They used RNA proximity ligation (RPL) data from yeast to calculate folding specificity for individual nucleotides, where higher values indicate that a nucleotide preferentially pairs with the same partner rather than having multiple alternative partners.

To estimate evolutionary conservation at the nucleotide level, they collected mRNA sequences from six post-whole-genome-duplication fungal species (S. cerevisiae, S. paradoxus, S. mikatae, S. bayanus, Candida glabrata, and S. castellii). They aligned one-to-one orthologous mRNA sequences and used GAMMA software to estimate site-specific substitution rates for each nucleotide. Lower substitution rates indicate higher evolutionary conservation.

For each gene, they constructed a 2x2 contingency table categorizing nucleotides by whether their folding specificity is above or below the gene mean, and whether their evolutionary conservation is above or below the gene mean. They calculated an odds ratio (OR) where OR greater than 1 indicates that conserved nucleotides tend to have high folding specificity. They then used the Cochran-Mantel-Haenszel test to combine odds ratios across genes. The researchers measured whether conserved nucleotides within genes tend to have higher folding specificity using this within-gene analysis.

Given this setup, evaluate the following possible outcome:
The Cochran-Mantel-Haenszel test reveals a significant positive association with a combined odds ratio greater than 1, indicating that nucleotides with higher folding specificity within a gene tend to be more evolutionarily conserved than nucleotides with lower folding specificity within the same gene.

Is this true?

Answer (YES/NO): YES